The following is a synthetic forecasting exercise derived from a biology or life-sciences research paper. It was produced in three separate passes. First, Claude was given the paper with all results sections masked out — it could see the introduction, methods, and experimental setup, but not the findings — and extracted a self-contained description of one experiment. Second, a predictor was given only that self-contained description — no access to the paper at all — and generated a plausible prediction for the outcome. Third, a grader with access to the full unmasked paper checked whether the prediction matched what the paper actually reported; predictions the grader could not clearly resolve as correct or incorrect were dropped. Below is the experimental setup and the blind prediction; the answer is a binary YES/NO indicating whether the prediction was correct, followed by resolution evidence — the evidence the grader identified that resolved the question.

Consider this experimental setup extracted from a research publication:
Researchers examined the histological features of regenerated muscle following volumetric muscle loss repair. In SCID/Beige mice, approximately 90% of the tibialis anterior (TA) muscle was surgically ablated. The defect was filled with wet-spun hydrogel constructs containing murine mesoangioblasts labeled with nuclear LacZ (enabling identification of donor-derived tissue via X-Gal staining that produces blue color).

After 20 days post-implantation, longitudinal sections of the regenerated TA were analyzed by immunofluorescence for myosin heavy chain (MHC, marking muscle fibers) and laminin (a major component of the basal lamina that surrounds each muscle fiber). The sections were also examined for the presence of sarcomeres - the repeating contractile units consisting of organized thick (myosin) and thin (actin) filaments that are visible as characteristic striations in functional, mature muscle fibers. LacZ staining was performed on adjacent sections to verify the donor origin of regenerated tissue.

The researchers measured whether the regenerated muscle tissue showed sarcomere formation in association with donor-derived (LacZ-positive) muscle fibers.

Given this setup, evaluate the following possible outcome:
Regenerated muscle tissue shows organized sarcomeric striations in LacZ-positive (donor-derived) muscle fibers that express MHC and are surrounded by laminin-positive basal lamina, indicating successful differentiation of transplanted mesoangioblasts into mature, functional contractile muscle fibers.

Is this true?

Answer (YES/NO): YES